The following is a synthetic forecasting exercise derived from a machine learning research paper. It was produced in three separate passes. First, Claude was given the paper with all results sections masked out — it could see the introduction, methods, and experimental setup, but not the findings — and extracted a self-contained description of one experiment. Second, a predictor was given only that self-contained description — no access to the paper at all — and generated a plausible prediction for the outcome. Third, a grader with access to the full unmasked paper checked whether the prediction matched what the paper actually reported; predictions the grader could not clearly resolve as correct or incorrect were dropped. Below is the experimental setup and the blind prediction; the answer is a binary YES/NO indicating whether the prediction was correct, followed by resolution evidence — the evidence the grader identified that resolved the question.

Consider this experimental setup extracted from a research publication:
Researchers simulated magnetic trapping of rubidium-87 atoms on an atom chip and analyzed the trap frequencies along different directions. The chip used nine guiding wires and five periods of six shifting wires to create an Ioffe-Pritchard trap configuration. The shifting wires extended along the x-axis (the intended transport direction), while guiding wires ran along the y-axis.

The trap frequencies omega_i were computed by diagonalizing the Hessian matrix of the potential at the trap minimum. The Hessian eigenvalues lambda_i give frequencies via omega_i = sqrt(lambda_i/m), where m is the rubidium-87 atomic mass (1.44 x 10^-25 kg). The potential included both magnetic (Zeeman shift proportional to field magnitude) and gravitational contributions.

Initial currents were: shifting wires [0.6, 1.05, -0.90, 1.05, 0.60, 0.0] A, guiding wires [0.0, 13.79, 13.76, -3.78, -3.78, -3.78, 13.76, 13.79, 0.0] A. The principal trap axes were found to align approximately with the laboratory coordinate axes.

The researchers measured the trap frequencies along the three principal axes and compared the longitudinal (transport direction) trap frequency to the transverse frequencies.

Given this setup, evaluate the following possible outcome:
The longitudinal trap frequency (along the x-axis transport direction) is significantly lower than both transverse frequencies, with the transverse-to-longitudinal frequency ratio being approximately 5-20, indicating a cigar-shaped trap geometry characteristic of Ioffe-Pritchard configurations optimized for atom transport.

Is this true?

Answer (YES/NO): NO